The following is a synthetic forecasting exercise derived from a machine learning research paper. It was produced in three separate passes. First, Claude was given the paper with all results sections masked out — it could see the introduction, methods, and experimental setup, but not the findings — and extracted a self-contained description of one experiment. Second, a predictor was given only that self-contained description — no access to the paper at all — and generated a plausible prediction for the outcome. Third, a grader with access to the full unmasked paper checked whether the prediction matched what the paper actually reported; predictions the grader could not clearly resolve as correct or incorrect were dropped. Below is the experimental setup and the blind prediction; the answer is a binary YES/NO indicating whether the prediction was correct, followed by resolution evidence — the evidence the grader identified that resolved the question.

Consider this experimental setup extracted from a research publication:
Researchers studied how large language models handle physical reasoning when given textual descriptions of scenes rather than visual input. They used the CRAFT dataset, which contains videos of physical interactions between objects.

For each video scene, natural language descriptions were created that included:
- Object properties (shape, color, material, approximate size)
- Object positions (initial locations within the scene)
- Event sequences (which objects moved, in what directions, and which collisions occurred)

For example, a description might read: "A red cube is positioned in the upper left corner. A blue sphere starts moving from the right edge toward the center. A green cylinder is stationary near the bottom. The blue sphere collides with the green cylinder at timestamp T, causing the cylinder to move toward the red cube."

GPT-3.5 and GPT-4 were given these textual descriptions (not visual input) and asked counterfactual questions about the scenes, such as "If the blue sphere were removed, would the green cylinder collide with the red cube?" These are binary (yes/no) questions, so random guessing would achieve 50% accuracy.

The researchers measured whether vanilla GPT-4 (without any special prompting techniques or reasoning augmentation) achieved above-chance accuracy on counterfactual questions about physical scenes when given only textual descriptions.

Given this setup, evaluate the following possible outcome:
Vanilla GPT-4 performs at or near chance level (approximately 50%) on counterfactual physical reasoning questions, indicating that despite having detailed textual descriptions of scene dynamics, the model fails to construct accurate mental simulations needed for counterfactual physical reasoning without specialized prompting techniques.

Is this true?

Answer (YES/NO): NO